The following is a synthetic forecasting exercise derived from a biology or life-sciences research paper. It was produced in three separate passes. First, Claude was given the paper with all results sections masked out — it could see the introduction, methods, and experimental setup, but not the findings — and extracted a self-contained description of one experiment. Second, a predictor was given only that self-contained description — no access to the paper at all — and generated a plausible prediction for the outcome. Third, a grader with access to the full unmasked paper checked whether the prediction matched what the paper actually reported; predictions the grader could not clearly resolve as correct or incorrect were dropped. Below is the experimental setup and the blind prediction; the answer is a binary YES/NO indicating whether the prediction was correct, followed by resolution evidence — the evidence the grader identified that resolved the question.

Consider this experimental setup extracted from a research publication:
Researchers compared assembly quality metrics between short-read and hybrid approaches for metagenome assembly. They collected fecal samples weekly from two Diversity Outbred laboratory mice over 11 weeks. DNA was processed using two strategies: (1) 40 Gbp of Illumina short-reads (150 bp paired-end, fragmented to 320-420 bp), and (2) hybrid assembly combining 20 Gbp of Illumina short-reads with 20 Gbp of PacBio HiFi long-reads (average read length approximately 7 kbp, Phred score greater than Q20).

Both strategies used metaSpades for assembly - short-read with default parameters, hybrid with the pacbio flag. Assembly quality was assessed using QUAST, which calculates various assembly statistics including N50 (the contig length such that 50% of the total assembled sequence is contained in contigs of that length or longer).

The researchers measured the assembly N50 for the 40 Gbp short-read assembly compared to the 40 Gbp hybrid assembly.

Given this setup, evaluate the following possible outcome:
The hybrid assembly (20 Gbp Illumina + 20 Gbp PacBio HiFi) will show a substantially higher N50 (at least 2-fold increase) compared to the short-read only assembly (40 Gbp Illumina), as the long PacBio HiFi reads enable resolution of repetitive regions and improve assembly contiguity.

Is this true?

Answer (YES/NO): YES